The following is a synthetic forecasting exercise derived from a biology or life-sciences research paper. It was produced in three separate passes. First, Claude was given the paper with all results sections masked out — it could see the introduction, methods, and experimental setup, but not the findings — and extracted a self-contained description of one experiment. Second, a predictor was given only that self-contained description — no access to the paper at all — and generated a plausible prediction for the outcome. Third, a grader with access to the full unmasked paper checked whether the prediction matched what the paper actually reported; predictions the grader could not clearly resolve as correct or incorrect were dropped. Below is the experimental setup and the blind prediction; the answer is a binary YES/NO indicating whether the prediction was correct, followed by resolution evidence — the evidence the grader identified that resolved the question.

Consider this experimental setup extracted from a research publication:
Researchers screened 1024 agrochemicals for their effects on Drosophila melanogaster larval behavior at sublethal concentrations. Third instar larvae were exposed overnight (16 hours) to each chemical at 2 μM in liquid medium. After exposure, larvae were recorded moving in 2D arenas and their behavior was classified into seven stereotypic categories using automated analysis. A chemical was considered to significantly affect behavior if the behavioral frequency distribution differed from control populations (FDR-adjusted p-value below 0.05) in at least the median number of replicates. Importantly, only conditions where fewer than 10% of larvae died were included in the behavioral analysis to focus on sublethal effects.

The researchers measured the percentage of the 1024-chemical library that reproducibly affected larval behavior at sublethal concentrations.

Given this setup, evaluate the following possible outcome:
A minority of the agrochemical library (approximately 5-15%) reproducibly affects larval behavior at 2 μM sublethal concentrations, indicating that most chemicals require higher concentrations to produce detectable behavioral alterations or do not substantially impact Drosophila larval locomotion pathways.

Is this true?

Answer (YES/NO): NO